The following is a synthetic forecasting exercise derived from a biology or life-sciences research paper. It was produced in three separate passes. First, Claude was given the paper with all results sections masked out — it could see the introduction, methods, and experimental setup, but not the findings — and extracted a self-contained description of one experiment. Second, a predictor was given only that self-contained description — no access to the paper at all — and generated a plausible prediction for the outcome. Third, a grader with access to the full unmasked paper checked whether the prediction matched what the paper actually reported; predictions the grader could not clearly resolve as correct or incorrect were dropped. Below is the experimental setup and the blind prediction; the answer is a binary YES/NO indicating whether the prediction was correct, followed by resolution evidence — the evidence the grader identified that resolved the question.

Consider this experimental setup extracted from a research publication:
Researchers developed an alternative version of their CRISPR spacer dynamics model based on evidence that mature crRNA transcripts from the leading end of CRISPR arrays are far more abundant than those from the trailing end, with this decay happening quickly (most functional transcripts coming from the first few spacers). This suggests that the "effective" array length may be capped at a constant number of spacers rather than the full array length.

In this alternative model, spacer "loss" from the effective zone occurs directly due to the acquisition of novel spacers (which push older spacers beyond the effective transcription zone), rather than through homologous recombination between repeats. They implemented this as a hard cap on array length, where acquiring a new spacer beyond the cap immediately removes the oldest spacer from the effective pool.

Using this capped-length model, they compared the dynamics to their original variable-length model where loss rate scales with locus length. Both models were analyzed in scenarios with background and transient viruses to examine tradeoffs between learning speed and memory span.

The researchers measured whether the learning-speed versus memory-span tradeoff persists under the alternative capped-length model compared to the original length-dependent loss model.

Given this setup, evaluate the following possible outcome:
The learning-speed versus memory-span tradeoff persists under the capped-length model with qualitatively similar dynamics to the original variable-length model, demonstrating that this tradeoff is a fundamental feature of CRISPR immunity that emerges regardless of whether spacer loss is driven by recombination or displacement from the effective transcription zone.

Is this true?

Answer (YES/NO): YES